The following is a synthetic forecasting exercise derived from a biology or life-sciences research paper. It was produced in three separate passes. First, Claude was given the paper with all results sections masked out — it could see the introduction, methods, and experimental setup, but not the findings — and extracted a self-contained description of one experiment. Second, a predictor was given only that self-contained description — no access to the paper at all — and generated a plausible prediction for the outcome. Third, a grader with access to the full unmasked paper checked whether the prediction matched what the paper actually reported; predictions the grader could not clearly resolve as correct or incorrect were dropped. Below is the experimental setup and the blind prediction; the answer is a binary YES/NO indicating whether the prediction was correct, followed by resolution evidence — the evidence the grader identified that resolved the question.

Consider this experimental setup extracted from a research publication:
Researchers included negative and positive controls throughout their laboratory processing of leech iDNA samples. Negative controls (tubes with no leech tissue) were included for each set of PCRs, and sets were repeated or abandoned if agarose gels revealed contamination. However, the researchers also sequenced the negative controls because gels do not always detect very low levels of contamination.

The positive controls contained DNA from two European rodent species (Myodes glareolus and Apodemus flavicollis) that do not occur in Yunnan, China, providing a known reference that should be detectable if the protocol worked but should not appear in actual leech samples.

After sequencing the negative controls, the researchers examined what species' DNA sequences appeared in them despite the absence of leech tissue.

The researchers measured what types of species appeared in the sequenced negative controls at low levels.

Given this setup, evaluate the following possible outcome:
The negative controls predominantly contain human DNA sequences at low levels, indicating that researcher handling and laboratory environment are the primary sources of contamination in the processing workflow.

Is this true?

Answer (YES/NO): NO